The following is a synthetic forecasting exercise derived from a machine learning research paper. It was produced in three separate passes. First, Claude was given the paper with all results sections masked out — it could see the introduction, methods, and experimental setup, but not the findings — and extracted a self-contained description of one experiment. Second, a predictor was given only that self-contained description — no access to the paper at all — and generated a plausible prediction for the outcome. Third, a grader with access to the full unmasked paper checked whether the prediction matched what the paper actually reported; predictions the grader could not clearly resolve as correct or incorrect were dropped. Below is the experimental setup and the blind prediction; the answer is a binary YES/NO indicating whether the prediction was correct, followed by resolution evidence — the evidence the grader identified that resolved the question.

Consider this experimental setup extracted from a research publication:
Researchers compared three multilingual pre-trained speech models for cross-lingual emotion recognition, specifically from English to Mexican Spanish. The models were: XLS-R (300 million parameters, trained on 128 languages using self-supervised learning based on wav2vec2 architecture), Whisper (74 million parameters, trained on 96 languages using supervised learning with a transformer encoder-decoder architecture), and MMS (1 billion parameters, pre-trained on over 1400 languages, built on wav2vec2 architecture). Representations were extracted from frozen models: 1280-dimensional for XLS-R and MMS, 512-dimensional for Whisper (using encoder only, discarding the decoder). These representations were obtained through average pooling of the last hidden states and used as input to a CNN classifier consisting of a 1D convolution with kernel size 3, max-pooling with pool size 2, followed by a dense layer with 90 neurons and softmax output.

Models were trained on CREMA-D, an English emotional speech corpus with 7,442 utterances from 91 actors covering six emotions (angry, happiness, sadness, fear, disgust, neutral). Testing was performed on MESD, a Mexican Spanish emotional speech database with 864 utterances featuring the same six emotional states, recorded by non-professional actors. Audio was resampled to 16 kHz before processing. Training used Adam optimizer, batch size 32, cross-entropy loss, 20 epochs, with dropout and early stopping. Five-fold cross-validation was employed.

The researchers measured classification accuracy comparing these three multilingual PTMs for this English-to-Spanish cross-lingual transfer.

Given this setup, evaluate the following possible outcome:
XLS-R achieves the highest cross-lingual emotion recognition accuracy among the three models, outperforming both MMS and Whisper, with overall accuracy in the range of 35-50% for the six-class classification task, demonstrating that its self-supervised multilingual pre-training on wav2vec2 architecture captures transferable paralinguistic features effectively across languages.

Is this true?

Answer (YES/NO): NO